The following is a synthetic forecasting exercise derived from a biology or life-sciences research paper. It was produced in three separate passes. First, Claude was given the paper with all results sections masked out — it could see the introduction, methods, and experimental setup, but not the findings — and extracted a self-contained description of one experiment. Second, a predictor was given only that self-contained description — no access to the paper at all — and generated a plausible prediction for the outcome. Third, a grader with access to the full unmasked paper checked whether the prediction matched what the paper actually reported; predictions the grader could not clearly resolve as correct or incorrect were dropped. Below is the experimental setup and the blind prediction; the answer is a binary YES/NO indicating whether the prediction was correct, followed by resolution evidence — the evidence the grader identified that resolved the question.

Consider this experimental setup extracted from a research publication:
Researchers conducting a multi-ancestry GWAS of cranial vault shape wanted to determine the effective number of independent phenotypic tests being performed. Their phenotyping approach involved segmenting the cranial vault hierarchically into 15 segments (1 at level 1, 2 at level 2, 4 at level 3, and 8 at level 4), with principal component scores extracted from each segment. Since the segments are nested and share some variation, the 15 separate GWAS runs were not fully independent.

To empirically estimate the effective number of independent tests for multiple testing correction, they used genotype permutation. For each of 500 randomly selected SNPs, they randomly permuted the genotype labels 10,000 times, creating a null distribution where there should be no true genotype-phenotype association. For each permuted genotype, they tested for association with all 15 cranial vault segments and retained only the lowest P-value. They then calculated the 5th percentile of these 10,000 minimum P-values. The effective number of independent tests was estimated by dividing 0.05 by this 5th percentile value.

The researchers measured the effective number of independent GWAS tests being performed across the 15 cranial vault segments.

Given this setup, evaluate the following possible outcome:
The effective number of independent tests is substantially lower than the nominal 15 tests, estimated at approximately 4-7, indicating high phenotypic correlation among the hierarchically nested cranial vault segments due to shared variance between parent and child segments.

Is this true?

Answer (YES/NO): NO